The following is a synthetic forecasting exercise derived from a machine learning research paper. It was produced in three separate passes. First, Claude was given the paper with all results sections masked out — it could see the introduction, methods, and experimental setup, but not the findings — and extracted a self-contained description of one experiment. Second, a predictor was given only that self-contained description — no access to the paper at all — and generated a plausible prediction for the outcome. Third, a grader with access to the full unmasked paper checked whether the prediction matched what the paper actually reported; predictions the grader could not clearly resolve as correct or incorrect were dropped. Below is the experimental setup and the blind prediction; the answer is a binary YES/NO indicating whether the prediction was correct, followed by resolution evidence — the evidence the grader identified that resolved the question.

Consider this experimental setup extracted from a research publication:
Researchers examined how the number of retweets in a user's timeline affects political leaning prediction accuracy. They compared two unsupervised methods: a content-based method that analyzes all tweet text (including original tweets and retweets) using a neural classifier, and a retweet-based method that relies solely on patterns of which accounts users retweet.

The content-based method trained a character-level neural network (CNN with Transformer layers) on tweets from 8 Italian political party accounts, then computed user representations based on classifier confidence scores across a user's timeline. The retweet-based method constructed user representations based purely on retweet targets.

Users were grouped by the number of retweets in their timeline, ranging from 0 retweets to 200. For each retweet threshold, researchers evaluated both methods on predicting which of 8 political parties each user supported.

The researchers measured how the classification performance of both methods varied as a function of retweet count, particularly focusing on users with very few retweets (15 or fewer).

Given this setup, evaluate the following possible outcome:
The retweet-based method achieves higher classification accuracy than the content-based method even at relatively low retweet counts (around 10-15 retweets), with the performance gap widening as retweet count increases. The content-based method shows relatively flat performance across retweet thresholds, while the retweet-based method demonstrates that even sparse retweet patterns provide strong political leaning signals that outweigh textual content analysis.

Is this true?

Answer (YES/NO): NO